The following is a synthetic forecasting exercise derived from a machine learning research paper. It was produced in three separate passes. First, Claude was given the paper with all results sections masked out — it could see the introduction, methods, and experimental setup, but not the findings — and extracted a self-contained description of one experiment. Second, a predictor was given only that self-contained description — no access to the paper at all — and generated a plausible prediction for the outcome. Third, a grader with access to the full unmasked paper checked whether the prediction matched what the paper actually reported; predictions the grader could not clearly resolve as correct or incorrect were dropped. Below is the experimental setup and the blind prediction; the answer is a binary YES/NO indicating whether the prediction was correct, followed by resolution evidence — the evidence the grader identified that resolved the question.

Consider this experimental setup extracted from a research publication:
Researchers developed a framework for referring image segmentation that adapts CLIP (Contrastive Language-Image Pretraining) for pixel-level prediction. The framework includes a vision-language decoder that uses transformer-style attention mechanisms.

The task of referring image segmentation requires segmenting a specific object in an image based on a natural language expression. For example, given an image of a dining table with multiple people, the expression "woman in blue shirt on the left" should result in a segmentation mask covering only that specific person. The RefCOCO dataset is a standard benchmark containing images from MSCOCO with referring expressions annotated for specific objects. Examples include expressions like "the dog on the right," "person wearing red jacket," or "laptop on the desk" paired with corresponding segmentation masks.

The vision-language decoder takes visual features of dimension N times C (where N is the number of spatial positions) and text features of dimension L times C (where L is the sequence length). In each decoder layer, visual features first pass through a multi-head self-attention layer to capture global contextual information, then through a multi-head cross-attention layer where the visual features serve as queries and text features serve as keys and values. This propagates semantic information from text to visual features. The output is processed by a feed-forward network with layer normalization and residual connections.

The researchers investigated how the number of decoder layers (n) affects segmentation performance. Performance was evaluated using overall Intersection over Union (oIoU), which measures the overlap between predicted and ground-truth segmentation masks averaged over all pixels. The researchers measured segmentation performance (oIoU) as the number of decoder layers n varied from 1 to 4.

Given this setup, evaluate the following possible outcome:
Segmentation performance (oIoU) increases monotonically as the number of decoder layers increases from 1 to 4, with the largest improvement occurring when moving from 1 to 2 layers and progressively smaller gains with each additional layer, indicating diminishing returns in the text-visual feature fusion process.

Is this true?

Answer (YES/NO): NO